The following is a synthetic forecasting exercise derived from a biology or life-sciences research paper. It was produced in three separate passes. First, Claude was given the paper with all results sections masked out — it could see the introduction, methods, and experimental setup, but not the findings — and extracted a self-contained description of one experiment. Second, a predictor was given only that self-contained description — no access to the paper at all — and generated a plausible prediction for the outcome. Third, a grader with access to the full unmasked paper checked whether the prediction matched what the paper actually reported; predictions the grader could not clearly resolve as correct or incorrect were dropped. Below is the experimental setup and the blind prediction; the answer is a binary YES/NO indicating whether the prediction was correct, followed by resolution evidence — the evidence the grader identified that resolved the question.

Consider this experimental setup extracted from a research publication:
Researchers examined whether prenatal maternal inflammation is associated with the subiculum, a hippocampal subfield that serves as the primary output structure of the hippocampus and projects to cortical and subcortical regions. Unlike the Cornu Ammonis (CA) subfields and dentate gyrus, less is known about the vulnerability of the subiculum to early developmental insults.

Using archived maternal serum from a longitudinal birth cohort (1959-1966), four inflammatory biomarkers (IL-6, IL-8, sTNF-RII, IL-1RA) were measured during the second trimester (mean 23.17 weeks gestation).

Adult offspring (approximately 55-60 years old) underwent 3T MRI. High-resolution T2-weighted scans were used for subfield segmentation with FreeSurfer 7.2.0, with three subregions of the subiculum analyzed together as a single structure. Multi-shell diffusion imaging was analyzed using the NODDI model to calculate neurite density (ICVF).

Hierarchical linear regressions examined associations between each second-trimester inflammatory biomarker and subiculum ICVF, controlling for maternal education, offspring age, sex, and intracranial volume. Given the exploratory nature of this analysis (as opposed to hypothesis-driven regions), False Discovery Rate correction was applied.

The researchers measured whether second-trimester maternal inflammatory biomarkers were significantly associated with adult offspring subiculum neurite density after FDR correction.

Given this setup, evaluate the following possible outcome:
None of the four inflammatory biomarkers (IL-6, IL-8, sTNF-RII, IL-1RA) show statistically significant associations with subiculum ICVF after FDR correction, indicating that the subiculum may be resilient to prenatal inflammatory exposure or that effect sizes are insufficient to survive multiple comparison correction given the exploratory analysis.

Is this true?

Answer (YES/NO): YES